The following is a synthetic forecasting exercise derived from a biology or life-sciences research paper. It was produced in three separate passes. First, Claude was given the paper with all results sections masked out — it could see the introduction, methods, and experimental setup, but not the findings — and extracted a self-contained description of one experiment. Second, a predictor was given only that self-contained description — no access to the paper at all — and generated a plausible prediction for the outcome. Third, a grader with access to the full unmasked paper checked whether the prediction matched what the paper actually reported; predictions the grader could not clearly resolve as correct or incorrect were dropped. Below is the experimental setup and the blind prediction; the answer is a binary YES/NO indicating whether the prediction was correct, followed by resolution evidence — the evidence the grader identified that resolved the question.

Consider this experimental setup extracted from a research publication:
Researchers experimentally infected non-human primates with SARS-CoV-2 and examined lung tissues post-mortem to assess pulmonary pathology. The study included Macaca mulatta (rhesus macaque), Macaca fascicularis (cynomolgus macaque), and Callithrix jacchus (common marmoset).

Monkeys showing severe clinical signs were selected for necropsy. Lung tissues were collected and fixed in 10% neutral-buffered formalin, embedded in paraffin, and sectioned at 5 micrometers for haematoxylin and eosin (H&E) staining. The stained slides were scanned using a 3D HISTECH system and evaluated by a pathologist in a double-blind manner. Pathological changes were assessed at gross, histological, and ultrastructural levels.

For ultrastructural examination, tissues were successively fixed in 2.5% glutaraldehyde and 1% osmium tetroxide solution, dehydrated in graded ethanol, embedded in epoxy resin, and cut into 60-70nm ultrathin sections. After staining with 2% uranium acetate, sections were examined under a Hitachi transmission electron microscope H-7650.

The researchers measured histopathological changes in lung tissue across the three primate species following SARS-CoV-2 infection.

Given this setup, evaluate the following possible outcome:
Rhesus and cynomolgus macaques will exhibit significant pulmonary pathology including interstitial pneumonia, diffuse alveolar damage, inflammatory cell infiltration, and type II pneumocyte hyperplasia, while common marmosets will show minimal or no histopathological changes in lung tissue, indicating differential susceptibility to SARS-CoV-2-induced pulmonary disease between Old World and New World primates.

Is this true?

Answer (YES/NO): YES